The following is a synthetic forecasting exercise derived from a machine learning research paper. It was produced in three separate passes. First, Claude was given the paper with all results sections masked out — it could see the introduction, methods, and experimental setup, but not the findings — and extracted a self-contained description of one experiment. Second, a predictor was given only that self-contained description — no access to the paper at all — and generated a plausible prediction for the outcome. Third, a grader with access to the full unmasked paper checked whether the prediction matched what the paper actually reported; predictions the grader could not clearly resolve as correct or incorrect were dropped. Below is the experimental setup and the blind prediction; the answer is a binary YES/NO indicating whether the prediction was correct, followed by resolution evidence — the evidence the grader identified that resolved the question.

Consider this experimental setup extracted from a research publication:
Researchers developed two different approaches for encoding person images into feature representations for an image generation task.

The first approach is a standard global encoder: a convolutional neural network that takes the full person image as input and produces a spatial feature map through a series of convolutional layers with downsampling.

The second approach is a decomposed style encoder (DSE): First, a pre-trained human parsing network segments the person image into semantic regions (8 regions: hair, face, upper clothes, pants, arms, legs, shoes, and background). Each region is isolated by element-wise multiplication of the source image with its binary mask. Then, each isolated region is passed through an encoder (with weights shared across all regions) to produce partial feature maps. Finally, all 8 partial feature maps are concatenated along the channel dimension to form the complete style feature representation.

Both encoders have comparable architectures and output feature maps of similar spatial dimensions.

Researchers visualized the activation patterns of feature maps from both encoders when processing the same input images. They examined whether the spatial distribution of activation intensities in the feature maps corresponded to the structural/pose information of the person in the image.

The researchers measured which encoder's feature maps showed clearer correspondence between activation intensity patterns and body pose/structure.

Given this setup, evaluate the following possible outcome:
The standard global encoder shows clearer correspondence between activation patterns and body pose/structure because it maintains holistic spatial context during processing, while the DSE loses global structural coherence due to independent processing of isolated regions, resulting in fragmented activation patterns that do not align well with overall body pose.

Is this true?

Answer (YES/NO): NO